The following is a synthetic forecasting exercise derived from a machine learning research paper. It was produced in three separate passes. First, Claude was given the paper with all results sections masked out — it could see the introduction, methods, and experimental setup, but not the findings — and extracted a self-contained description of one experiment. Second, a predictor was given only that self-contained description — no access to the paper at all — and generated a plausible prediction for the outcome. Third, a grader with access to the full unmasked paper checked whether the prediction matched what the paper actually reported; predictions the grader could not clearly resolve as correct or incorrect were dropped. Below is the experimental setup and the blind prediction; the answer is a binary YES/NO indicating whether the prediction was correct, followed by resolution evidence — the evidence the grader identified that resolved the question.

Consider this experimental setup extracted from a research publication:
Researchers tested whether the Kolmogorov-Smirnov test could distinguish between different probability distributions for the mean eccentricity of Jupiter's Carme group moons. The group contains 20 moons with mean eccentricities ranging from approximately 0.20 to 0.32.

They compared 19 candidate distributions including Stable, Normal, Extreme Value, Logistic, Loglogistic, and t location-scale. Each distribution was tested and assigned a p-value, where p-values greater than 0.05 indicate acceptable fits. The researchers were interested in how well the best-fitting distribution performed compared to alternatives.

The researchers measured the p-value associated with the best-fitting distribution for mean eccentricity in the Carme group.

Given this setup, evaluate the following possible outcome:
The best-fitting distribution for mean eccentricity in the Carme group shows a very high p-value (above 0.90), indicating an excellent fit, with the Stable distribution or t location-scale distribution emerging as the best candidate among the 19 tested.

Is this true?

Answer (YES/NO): YES